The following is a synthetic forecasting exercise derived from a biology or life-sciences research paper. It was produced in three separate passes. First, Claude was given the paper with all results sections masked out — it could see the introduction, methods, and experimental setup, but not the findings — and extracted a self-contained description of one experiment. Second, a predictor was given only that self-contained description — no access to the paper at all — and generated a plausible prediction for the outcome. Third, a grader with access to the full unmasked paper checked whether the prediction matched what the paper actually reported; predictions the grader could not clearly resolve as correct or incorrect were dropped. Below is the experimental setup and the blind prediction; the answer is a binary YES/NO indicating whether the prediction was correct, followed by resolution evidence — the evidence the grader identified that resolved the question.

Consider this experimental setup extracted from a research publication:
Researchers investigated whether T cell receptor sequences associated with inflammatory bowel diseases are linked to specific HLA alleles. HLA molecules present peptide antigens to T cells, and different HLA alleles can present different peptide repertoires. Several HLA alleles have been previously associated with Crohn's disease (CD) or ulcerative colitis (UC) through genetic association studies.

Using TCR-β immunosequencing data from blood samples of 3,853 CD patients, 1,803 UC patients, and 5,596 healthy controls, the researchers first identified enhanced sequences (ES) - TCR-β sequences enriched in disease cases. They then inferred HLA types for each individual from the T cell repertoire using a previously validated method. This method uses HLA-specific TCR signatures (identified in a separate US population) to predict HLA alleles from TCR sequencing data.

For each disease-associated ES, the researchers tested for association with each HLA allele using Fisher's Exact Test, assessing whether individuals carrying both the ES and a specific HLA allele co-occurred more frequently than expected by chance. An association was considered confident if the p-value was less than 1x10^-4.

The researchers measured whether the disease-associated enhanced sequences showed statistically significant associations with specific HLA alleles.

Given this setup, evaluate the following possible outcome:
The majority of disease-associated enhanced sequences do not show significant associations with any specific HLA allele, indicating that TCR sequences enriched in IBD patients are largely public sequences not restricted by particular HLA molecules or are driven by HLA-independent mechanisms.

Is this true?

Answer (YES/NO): NO